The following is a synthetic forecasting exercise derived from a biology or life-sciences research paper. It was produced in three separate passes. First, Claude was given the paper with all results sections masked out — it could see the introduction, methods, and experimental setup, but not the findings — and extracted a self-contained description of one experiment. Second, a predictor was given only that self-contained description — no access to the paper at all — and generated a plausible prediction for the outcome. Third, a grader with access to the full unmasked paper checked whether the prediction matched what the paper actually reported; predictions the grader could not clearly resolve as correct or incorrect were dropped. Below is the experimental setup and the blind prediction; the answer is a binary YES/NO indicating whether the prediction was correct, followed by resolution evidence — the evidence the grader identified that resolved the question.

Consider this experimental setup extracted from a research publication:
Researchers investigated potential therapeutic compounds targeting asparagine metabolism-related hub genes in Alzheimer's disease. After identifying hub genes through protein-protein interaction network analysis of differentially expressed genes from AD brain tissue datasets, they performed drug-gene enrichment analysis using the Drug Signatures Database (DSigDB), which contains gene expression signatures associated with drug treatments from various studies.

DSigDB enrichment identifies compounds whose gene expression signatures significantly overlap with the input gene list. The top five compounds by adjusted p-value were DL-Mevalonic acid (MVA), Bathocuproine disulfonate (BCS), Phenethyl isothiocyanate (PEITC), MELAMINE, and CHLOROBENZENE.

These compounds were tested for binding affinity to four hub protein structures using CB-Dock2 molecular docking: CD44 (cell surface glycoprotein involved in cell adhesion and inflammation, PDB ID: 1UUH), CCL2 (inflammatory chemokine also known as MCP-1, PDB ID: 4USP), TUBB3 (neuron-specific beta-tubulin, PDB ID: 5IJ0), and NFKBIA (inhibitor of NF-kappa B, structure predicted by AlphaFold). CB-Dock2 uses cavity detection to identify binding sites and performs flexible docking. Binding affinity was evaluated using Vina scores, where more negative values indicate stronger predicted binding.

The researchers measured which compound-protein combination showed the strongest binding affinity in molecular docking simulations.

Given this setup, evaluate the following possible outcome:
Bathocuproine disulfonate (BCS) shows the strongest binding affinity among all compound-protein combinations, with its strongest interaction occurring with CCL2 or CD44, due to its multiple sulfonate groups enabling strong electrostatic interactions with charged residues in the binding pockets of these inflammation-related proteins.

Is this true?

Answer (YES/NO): YES